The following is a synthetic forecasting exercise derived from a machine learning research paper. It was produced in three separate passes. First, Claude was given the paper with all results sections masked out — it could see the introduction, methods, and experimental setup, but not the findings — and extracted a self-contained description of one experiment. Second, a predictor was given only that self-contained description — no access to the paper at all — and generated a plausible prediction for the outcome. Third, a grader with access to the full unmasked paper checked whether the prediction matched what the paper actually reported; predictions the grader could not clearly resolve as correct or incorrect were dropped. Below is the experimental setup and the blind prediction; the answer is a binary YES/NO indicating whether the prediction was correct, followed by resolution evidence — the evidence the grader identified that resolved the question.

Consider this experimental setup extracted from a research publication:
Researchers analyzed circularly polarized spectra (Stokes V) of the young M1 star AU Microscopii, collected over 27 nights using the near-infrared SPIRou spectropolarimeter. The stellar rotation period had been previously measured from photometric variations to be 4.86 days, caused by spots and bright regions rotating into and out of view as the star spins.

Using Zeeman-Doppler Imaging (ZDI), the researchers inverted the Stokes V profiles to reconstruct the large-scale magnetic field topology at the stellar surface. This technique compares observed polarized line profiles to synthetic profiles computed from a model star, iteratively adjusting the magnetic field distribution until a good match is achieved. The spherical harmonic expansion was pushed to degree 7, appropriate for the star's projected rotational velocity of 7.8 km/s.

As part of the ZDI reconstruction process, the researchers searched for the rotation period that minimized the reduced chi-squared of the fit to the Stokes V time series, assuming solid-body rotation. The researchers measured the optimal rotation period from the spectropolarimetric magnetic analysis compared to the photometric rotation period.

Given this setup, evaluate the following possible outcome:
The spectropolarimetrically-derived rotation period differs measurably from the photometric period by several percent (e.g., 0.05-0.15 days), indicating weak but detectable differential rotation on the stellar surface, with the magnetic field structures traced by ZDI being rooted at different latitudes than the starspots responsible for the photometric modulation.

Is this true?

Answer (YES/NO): NO